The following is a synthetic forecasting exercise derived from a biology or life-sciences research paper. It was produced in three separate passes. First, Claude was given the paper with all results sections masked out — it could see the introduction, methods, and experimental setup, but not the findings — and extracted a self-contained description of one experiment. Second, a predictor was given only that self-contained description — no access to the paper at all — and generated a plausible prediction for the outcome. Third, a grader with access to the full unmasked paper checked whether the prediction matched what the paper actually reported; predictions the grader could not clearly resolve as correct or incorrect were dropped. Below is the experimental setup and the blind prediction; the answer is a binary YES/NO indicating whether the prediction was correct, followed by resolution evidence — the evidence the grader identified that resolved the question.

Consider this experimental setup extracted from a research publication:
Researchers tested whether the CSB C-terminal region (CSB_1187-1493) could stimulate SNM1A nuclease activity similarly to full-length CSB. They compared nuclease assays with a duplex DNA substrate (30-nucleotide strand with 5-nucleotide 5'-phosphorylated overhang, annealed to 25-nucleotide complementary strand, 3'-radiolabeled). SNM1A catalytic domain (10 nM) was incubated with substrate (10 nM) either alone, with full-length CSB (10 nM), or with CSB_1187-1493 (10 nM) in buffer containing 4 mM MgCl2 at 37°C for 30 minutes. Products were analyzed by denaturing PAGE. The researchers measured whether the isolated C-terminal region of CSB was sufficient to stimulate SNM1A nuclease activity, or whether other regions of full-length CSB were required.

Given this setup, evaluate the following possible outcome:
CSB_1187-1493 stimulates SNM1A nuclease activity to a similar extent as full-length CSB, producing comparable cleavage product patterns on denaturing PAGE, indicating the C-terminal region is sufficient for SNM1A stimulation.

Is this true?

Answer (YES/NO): NO